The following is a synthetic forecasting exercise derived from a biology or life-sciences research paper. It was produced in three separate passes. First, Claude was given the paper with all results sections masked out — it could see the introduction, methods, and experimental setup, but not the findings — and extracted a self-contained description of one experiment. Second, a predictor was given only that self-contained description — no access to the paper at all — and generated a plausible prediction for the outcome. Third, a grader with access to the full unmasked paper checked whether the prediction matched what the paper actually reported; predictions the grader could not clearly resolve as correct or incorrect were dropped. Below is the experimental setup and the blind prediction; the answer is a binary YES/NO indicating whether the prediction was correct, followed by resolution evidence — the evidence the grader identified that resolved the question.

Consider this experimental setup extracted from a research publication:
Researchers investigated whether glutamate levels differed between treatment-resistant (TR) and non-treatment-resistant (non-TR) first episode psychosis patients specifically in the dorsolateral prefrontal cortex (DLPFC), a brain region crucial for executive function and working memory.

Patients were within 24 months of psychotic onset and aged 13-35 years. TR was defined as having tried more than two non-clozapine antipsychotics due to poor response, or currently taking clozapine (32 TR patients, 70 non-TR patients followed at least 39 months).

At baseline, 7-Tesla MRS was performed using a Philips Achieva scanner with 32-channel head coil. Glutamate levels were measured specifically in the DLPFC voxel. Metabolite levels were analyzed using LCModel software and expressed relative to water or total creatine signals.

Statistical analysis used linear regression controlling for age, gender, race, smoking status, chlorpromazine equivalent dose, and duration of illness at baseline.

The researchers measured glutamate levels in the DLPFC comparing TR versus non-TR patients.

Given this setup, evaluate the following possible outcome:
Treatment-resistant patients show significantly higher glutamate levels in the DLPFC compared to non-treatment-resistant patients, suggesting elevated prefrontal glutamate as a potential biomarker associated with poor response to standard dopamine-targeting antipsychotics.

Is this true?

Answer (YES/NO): NO